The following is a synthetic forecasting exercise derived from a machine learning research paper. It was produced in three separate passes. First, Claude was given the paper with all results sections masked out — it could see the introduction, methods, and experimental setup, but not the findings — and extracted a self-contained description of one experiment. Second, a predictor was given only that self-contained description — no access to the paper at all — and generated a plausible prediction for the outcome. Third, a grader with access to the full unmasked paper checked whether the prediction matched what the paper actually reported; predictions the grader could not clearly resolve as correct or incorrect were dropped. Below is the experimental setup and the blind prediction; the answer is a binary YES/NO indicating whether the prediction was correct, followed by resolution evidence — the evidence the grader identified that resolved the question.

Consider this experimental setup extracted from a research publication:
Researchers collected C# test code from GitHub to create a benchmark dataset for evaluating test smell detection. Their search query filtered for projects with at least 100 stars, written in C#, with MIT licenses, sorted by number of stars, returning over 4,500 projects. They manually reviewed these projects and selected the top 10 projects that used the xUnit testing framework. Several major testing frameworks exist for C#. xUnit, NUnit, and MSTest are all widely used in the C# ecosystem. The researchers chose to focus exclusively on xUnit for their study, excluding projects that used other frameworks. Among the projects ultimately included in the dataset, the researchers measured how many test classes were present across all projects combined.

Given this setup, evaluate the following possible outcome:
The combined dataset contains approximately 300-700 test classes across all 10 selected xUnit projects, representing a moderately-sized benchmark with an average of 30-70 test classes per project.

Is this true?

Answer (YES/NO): NO